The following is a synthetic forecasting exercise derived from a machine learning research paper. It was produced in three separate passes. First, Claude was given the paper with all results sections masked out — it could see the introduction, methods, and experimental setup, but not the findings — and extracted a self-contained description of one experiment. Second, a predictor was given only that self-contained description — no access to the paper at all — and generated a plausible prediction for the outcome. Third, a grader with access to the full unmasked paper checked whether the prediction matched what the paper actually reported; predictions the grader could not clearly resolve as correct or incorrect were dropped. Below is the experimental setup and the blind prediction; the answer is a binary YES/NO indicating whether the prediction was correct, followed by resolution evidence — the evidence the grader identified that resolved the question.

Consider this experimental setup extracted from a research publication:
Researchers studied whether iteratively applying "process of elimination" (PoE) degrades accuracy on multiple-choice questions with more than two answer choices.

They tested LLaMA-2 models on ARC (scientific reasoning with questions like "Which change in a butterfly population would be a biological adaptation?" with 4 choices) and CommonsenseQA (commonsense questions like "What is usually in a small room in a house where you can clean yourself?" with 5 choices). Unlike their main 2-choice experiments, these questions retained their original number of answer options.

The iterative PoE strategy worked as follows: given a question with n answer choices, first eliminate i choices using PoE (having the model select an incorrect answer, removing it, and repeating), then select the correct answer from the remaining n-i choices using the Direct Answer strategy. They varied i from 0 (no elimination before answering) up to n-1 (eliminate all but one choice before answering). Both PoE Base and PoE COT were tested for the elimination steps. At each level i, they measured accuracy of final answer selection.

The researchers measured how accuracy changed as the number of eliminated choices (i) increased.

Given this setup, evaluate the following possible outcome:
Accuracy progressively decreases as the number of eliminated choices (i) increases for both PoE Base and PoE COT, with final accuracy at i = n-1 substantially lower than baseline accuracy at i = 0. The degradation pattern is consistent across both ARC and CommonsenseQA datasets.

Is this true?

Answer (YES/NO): YES